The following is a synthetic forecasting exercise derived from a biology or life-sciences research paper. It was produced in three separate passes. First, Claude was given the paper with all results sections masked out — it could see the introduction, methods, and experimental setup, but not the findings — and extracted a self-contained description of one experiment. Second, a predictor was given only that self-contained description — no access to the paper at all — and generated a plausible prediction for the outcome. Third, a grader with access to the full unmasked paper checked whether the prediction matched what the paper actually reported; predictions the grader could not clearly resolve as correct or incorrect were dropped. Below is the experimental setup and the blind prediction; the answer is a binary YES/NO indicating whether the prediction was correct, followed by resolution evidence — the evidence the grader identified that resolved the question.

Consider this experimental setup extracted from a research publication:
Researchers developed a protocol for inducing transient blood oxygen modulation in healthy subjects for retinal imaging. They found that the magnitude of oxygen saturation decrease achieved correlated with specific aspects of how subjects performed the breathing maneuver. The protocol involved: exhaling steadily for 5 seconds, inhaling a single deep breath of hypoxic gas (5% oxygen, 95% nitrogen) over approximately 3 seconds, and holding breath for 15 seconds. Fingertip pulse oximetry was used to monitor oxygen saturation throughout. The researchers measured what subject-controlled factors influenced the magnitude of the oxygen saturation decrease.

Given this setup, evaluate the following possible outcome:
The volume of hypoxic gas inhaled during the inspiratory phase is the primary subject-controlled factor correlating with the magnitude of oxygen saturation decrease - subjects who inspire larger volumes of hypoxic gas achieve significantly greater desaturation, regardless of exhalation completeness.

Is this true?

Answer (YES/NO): NO